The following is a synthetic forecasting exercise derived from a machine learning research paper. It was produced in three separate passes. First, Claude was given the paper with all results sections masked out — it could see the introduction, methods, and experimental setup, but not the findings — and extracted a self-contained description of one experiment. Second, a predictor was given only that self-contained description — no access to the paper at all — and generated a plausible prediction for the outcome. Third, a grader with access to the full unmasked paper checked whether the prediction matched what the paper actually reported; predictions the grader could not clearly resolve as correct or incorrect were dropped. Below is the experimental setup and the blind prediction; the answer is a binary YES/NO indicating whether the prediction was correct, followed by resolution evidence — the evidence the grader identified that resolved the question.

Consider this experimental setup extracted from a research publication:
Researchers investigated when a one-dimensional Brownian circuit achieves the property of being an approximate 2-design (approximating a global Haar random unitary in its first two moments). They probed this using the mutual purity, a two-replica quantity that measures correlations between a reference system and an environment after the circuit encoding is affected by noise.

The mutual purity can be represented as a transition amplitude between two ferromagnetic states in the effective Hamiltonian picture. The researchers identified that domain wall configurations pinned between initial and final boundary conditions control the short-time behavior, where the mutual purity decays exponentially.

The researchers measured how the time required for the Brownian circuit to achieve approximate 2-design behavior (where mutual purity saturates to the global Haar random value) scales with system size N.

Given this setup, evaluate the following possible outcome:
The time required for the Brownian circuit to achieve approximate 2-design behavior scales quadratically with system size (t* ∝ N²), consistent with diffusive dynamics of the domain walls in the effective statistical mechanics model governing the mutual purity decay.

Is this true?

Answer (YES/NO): NO